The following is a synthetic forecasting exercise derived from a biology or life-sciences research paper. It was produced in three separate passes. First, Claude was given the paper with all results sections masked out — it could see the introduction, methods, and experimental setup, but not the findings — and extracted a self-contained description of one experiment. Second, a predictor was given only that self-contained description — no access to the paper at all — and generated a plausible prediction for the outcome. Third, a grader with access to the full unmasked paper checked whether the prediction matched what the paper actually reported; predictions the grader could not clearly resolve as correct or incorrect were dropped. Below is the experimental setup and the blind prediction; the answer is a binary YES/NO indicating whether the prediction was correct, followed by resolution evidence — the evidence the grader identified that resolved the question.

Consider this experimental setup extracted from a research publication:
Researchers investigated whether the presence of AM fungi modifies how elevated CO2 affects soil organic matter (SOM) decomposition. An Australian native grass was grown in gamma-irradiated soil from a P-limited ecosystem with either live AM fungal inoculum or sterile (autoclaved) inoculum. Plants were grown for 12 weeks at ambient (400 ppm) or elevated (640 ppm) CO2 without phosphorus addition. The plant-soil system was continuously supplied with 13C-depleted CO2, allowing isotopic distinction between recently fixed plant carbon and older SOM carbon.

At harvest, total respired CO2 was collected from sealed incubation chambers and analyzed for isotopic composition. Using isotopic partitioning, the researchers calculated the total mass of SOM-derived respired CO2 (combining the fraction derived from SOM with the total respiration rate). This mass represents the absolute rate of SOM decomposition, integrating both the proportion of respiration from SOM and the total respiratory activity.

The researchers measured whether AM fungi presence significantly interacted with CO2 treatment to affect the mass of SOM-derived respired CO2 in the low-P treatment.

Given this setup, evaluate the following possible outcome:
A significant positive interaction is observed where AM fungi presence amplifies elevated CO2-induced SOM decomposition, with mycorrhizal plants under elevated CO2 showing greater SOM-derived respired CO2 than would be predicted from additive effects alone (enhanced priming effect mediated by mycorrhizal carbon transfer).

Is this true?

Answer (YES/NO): NO